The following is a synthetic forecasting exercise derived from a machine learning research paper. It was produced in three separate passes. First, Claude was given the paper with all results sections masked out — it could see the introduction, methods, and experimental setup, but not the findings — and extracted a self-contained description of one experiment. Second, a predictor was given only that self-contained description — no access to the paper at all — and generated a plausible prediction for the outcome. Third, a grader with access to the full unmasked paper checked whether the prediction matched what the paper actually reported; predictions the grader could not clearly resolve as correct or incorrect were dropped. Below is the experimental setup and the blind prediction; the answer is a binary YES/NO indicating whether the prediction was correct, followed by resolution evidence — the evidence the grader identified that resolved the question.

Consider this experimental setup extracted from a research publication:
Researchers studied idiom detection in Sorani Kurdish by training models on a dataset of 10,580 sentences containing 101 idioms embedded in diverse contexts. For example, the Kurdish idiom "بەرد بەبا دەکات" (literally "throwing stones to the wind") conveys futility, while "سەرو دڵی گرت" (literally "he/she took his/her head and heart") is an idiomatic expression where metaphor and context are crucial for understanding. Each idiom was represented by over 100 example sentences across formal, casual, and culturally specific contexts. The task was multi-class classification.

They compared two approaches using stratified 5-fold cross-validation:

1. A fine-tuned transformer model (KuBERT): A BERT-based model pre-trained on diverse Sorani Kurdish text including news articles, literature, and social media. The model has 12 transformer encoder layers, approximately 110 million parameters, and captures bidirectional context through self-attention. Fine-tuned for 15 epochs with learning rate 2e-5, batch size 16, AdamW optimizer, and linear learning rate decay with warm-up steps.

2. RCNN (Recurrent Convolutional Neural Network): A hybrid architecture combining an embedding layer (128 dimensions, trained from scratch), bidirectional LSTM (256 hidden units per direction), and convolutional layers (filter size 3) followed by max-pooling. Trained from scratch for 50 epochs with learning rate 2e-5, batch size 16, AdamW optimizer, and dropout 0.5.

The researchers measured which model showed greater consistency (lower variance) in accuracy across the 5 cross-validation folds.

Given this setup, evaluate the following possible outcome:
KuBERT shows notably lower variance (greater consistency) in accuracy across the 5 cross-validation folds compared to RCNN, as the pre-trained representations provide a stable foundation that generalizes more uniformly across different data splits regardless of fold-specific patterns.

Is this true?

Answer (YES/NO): NO